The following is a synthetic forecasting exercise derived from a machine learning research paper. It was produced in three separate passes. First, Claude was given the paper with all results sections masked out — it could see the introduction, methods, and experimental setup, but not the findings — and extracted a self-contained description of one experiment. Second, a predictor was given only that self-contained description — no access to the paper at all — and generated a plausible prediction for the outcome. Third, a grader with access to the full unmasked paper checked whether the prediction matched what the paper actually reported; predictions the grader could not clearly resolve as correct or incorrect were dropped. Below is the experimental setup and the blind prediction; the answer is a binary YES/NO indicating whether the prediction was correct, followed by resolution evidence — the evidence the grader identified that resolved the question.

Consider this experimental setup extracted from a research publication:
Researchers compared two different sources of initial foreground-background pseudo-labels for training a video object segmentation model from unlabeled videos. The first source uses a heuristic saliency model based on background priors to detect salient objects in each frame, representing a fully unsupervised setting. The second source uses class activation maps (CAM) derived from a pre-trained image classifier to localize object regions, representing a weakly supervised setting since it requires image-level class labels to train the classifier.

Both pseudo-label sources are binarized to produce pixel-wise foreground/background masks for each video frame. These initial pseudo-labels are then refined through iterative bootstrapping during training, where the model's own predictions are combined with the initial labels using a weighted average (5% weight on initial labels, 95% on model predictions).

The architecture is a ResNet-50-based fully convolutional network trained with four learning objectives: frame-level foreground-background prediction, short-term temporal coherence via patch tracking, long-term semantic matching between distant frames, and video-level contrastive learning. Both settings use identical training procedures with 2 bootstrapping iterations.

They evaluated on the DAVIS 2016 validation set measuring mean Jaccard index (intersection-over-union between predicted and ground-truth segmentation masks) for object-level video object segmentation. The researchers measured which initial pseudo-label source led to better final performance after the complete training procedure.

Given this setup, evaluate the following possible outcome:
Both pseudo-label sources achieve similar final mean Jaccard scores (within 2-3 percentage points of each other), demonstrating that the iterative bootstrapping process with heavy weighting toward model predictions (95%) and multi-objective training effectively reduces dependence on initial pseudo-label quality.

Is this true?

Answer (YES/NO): NO